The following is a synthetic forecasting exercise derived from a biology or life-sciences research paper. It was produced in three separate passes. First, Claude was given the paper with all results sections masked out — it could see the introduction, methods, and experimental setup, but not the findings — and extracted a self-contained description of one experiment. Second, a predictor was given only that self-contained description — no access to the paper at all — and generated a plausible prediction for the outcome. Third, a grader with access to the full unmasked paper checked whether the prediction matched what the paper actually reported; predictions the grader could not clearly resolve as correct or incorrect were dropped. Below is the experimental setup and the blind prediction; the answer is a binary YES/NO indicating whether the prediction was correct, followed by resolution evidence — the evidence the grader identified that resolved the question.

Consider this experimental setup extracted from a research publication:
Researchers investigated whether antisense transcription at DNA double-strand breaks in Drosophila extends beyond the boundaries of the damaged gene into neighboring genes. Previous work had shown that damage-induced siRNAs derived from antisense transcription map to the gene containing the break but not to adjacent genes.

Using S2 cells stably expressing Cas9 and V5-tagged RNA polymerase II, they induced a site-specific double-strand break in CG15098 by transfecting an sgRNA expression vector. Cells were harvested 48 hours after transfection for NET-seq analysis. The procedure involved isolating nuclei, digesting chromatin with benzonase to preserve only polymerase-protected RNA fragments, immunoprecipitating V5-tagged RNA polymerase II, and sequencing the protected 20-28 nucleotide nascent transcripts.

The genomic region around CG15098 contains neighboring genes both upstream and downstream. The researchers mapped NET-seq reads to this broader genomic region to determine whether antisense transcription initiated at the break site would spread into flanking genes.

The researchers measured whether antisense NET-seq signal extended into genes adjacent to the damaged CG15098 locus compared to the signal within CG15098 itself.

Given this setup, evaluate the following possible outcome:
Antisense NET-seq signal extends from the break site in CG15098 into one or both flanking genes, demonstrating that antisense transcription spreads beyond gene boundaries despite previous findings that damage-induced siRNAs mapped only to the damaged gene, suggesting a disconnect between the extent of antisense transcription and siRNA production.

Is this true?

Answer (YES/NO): NO